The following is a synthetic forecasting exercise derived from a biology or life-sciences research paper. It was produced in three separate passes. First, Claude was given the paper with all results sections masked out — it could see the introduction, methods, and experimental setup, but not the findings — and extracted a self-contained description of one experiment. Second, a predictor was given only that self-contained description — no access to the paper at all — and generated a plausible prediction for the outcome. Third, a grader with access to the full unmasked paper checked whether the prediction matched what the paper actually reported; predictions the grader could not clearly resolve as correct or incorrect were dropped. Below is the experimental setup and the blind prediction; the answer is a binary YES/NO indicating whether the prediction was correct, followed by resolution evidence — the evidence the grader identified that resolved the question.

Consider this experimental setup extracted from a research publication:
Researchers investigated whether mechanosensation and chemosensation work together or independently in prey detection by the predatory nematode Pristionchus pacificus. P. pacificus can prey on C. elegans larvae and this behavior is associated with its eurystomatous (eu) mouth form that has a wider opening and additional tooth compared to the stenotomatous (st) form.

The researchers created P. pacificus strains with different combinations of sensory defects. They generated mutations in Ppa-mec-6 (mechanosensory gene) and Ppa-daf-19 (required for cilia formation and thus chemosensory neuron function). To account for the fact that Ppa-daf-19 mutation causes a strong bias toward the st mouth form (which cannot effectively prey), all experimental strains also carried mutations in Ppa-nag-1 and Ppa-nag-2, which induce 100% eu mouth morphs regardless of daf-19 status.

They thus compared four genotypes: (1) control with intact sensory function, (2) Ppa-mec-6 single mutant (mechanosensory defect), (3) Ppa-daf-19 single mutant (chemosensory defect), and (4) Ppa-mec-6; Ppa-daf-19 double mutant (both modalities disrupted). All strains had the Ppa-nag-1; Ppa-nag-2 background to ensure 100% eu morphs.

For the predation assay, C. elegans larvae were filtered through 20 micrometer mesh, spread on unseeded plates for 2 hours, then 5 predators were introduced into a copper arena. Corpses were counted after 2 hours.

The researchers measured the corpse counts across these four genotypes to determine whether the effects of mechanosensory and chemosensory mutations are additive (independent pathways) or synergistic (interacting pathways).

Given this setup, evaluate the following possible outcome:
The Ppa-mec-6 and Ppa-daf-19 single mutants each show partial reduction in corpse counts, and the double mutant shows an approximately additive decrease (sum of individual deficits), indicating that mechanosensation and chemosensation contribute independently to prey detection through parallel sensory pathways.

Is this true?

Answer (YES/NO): NO